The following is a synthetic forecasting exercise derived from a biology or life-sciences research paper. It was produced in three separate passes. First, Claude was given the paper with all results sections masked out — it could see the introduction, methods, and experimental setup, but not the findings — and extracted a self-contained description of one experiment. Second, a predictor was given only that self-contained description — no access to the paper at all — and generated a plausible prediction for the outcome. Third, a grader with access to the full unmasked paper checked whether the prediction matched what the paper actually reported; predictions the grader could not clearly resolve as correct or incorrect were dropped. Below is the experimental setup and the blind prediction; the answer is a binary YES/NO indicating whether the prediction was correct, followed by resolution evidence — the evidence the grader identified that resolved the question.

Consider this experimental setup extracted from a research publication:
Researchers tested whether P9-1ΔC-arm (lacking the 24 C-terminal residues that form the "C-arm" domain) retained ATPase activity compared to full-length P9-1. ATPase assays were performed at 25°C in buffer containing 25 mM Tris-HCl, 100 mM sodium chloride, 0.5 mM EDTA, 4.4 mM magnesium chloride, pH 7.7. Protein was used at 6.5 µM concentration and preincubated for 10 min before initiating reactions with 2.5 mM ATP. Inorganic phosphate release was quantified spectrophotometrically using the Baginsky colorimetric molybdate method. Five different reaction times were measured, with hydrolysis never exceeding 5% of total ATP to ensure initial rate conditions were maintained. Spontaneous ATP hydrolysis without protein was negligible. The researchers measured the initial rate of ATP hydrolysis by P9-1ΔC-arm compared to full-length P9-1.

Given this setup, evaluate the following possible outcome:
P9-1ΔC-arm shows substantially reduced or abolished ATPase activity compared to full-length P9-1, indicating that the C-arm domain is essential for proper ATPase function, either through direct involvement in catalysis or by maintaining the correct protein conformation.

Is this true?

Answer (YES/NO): NO